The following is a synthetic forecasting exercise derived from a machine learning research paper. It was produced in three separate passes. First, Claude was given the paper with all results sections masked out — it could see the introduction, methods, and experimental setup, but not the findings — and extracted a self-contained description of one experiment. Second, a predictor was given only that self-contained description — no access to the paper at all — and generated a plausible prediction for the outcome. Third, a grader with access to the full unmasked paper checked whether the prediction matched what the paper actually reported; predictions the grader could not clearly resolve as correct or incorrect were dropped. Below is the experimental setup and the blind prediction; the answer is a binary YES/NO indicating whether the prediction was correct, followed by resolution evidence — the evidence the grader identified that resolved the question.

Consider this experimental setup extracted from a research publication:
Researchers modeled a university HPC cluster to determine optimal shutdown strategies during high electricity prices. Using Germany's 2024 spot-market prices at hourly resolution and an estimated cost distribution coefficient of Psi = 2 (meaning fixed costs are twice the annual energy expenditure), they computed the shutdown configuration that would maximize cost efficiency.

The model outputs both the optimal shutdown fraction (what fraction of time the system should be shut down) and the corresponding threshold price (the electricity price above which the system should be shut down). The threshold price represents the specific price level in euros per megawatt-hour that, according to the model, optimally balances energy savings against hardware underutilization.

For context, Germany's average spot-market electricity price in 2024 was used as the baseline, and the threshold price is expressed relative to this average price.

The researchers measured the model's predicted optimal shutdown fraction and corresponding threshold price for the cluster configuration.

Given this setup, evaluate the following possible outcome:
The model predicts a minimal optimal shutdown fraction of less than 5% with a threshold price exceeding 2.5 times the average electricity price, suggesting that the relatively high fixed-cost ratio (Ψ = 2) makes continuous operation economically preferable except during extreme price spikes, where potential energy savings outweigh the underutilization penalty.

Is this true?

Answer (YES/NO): YES